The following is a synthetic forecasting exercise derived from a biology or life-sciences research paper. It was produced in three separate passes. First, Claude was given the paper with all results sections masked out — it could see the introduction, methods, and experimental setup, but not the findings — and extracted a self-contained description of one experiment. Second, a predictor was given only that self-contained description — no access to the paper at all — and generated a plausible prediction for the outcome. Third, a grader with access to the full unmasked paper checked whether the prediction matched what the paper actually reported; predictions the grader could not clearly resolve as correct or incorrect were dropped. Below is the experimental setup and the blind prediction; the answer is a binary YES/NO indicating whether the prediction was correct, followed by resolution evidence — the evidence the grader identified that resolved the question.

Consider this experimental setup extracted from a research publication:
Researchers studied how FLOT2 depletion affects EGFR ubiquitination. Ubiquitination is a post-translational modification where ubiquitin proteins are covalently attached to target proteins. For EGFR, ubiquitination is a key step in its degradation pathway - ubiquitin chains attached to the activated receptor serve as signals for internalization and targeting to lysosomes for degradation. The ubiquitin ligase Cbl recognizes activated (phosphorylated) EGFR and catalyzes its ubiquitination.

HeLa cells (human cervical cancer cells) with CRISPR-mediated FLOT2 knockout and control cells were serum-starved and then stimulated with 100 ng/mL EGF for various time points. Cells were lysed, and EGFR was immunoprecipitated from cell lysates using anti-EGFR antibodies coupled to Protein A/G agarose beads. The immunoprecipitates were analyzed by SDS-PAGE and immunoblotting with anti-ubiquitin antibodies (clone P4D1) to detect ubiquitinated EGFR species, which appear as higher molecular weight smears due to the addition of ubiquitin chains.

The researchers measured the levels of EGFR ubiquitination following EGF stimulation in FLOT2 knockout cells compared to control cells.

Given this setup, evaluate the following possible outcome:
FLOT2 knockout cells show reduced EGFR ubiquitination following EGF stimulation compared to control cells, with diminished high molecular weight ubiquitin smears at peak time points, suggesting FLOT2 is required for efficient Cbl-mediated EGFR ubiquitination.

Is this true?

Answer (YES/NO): NO